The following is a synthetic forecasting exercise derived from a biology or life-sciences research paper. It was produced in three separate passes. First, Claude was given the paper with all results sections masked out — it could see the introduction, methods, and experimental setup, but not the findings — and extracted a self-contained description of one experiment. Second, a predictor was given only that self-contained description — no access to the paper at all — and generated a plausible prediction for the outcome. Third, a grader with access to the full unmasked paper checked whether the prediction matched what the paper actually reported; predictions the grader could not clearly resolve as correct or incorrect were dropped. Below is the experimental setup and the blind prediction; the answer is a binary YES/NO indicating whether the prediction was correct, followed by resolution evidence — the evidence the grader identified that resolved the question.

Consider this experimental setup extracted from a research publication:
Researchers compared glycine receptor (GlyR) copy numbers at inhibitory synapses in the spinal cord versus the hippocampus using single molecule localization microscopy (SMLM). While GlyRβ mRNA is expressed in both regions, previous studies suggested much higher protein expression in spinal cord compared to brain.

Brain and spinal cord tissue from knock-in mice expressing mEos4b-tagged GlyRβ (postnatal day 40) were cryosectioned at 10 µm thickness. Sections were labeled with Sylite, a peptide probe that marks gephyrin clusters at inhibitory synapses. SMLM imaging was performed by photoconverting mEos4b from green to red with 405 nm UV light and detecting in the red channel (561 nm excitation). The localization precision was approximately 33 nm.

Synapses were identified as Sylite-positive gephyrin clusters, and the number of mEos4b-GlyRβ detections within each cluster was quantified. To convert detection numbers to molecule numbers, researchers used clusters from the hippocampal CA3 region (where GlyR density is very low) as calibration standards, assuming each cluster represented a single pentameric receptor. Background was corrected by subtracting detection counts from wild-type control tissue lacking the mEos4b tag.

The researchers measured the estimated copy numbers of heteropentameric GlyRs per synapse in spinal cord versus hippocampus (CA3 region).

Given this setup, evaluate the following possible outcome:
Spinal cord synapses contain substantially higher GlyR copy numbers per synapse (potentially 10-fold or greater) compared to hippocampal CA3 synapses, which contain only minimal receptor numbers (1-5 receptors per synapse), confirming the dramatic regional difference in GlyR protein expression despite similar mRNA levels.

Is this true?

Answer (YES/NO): YES